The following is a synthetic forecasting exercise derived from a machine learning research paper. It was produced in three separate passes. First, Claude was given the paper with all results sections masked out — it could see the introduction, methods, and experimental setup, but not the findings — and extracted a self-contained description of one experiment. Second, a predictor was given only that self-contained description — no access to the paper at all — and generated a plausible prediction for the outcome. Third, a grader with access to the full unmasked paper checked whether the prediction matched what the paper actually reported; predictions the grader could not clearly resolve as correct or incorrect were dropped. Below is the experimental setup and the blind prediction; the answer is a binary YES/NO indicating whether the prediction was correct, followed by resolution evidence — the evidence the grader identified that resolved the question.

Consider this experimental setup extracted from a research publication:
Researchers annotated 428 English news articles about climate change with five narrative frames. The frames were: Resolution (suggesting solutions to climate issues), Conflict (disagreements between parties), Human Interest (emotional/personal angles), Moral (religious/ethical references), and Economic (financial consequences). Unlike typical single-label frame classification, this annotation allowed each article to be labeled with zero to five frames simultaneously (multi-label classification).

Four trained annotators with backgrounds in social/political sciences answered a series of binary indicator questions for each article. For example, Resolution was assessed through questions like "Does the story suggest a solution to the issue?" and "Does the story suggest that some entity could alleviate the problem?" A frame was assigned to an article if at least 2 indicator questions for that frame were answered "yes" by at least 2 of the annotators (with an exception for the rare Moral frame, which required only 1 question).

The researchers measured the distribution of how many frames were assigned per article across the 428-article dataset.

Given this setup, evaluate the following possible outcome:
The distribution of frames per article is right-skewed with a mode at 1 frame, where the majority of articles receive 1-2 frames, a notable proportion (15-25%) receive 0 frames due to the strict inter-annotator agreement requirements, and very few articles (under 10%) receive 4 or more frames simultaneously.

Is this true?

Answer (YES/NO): NO